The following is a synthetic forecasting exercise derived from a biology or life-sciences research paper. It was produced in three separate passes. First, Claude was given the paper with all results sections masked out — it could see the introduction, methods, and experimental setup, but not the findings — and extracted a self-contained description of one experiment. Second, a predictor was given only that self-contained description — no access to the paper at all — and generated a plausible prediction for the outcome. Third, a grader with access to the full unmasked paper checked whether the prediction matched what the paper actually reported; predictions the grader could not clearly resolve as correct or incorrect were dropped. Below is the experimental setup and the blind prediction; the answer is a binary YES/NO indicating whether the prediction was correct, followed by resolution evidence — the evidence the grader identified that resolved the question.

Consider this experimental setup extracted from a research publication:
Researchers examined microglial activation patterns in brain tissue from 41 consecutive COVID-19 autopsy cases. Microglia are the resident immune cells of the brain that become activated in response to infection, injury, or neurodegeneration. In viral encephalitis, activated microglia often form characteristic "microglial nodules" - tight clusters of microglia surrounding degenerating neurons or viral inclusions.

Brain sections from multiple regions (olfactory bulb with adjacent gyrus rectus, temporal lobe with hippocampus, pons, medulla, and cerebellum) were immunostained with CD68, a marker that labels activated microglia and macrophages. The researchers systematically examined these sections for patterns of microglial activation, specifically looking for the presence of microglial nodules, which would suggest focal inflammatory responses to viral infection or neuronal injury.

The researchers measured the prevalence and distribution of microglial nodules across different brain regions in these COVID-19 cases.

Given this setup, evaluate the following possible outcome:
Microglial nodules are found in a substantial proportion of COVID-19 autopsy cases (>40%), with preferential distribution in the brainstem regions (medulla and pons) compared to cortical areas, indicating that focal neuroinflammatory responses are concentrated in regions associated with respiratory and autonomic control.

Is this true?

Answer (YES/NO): YES